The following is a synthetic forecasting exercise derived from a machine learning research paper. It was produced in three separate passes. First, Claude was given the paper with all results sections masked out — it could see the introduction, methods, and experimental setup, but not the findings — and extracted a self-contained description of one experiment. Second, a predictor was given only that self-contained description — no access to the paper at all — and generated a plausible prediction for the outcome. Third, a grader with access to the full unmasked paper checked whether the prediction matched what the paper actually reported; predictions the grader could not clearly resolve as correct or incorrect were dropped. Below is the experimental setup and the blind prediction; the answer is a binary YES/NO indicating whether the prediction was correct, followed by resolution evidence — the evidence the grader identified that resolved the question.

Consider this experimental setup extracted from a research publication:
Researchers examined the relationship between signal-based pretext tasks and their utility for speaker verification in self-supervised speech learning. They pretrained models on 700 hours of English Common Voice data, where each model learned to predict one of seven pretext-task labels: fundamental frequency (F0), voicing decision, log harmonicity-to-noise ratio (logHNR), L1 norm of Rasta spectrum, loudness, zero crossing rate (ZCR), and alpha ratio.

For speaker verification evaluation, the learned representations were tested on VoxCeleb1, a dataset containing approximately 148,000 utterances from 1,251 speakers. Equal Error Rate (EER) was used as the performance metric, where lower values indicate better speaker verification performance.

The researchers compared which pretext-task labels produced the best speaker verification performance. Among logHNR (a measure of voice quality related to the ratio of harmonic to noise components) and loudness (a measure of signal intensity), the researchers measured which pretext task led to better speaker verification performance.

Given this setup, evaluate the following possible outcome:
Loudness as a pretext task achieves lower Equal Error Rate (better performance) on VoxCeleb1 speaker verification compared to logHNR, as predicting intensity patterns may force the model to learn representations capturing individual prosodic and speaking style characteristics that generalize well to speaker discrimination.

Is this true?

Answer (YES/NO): NO